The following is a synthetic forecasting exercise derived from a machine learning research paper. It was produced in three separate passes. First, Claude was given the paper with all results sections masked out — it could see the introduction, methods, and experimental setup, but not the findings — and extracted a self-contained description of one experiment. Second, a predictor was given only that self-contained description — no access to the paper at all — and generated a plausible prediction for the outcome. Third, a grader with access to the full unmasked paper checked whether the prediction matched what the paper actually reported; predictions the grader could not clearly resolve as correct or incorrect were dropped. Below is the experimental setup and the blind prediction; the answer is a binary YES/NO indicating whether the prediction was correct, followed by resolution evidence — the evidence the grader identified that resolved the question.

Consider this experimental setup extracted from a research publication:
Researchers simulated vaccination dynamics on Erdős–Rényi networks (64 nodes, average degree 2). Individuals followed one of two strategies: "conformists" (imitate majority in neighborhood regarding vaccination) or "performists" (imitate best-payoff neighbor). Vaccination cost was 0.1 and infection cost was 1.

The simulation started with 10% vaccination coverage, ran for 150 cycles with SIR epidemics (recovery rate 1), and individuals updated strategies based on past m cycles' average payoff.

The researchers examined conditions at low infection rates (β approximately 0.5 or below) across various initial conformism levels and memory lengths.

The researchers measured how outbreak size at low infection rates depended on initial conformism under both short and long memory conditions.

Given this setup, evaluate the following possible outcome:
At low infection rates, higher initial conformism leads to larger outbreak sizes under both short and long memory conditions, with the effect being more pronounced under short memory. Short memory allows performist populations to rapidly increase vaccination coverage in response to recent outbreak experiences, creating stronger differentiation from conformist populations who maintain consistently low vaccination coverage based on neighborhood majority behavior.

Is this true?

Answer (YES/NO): NO